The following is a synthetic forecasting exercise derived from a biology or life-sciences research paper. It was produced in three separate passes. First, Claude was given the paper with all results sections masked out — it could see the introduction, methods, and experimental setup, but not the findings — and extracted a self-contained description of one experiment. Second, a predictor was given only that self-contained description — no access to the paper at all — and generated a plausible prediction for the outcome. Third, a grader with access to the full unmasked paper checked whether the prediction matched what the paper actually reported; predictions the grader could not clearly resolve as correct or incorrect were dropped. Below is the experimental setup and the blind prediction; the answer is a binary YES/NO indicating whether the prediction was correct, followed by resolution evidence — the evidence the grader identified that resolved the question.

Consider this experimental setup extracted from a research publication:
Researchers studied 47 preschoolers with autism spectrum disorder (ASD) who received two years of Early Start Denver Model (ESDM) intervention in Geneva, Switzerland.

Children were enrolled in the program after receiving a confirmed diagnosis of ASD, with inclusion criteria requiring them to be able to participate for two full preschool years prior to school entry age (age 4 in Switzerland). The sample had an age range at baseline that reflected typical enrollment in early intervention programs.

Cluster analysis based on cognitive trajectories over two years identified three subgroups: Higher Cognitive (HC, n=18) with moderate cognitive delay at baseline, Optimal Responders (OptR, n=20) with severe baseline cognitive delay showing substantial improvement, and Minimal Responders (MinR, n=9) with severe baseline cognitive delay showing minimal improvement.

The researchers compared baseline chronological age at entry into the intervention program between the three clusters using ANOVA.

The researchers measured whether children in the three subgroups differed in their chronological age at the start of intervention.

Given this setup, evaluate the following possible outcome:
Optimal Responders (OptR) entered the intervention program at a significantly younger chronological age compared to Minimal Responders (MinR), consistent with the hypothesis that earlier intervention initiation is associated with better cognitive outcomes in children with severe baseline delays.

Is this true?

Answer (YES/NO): NO